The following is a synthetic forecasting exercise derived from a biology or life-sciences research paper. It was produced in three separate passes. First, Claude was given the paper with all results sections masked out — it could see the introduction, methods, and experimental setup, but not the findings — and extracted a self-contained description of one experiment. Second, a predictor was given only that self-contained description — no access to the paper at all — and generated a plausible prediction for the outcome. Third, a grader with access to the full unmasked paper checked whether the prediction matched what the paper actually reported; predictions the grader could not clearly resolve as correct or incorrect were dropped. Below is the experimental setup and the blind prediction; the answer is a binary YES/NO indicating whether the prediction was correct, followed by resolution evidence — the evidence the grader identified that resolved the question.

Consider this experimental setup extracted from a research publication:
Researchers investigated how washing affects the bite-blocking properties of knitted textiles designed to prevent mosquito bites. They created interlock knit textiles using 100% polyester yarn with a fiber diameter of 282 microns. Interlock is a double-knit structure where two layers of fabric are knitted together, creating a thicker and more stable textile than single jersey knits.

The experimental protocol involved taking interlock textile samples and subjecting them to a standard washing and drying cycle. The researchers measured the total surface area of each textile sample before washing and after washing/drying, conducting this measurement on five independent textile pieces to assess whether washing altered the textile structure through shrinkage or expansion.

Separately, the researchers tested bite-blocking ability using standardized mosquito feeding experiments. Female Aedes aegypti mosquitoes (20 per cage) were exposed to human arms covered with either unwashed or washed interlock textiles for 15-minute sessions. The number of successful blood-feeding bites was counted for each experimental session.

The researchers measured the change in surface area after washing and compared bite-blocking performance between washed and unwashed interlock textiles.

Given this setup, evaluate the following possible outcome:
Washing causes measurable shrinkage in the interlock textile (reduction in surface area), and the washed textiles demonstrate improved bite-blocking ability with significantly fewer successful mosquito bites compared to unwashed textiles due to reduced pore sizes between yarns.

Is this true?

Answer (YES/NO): YES